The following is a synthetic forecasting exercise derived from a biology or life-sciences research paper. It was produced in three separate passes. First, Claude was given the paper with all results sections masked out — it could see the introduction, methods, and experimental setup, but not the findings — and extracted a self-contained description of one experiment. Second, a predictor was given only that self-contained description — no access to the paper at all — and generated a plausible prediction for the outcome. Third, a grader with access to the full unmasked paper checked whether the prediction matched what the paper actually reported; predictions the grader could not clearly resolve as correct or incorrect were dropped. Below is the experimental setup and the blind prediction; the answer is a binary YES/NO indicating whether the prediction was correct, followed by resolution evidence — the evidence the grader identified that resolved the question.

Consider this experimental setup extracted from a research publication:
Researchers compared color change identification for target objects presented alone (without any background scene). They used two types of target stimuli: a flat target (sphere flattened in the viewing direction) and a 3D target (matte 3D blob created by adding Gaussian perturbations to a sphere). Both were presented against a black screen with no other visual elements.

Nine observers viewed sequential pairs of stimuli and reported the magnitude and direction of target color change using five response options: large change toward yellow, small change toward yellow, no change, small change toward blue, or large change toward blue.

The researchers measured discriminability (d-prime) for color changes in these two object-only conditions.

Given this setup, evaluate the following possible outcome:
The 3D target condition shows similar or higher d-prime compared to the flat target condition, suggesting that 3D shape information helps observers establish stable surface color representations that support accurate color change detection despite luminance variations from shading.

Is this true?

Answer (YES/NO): YES